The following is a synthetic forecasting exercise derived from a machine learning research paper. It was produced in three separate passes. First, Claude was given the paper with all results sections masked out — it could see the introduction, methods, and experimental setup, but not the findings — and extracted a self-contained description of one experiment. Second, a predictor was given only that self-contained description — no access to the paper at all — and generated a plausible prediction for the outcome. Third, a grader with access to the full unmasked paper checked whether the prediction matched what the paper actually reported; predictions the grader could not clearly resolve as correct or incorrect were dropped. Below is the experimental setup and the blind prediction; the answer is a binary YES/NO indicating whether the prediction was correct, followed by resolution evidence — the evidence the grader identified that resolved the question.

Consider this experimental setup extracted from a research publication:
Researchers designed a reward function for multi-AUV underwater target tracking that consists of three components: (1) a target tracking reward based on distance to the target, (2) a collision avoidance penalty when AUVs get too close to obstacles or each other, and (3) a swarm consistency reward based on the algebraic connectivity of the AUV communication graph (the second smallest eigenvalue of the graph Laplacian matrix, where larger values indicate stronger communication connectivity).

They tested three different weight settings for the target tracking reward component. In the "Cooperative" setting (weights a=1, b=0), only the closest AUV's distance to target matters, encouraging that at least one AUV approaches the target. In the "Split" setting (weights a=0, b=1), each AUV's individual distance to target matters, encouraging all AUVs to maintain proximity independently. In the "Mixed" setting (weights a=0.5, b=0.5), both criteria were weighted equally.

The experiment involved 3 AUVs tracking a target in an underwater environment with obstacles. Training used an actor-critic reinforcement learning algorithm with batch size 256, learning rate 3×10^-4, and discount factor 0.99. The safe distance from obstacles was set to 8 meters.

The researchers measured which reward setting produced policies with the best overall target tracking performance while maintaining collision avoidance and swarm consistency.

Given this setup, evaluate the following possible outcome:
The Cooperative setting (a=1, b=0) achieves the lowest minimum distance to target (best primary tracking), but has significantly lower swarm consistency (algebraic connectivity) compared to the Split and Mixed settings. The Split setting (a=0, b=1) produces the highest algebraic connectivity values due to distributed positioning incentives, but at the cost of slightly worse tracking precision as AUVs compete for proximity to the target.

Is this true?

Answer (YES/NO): NO